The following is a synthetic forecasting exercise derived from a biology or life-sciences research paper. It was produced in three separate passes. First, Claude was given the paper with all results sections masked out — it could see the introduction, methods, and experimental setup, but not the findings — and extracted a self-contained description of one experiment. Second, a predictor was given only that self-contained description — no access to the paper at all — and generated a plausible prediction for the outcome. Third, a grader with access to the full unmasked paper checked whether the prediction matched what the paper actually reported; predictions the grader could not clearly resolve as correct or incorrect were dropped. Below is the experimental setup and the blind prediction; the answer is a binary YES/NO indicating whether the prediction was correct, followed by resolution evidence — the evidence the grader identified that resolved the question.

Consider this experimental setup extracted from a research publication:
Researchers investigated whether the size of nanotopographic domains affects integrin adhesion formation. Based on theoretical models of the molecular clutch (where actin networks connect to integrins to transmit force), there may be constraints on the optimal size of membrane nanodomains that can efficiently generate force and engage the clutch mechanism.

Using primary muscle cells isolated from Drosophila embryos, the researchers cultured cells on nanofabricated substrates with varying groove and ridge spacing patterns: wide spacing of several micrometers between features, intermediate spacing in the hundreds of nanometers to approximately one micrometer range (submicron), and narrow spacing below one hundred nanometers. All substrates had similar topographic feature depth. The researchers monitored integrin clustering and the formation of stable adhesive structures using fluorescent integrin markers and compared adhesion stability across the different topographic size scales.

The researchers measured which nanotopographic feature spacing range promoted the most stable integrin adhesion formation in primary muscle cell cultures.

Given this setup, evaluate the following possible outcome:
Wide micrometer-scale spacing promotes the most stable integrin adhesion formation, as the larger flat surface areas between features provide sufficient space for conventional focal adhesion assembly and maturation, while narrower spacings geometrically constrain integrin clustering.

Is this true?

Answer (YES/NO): NO